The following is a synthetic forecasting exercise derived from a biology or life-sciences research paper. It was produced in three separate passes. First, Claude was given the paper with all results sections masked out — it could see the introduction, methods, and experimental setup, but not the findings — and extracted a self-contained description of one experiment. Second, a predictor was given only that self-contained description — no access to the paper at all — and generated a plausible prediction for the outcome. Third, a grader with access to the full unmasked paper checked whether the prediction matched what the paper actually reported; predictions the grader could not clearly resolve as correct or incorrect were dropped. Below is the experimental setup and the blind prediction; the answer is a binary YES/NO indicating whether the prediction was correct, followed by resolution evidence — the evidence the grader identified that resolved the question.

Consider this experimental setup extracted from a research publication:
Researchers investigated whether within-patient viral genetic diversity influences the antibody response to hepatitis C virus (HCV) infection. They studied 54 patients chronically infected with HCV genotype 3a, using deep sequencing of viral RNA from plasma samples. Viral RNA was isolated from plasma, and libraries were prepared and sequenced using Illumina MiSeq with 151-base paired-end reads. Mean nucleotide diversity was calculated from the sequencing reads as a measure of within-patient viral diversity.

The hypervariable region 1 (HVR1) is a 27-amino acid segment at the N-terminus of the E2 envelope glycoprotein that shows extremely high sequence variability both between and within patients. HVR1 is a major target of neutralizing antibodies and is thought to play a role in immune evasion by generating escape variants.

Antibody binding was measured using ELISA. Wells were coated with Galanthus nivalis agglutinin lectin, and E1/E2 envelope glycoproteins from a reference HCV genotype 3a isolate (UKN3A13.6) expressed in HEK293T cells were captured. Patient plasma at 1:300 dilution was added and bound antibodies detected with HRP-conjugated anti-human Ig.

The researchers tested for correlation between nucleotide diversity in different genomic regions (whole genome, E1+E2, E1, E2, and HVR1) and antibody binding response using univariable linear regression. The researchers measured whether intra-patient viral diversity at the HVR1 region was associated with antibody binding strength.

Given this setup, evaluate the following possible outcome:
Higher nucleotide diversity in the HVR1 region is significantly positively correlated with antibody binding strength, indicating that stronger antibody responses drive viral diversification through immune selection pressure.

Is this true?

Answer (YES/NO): NO